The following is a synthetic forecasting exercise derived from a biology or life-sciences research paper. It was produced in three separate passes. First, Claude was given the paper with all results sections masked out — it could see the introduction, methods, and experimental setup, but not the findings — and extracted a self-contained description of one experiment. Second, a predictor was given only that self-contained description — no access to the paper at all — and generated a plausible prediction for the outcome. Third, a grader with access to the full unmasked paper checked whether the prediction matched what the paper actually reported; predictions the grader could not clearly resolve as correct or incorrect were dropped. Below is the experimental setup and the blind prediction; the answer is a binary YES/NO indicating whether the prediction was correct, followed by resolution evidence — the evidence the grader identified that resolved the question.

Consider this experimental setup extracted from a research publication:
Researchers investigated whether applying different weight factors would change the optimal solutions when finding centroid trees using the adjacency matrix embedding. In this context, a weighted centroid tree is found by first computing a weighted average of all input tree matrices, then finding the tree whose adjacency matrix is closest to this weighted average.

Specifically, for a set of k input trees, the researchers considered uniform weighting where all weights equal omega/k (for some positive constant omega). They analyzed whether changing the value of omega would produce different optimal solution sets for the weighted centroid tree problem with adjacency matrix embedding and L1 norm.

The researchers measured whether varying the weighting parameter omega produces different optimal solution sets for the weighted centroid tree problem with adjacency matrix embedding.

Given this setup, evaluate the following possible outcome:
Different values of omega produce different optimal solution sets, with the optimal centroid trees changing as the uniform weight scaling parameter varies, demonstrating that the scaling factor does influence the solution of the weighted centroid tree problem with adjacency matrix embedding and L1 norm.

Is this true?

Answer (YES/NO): NO